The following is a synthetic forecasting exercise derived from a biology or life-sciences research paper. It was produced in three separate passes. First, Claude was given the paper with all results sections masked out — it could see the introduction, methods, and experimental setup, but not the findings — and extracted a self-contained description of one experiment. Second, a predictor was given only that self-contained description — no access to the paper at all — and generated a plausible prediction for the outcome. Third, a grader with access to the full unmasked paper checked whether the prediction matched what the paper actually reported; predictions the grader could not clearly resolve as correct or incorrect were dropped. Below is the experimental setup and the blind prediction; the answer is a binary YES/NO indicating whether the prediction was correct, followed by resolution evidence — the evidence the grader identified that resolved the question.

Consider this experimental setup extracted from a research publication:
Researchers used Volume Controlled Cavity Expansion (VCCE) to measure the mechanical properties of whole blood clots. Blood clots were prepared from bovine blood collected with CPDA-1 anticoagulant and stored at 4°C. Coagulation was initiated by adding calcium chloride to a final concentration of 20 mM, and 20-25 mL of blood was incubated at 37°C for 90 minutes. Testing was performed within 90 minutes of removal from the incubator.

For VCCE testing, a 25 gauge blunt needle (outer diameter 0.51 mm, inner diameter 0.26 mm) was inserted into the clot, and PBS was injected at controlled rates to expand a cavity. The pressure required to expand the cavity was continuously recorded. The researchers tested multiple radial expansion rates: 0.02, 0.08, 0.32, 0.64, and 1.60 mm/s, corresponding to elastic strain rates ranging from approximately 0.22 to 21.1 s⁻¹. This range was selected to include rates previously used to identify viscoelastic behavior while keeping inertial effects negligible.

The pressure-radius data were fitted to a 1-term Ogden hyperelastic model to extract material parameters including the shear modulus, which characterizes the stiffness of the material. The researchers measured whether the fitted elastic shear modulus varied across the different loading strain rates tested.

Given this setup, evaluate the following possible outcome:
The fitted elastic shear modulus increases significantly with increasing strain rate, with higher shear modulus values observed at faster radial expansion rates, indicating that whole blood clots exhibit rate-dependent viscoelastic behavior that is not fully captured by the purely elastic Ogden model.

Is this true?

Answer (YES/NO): NO